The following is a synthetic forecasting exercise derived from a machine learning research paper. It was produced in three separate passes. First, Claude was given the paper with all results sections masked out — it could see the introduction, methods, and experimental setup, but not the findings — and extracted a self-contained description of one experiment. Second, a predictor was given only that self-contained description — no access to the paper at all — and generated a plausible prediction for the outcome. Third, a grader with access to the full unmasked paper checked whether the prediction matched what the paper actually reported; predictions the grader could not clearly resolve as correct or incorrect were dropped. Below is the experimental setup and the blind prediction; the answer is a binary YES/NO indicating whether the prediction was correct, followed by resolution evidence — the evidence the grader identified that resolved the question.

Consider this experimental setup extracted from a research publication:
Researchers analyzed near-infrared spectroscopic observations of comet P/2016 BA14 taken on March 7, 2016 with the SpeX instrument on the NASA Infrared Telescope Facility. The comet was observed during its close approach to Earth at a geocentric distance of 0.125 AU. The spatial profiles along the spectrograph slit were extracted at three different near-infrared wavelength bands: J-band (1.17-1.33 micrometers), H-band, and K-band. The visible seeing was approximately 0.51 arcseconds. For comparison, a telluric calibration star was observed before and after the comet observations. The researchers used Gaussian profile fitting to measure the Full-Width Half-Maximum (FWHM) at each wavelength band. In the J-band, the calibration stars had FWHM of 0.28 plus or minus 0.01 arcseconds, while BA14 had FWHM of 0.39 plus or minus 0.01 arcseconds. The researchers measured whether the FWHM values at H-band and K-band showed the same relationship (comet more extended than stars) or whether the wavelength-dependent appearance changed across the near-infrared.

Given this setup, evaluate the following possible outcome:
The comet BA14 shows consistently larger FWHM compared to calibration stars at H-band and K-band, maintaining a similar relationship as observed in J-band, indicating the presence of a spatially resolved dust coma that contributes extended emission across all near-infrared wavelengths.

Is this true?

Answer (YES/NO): YES